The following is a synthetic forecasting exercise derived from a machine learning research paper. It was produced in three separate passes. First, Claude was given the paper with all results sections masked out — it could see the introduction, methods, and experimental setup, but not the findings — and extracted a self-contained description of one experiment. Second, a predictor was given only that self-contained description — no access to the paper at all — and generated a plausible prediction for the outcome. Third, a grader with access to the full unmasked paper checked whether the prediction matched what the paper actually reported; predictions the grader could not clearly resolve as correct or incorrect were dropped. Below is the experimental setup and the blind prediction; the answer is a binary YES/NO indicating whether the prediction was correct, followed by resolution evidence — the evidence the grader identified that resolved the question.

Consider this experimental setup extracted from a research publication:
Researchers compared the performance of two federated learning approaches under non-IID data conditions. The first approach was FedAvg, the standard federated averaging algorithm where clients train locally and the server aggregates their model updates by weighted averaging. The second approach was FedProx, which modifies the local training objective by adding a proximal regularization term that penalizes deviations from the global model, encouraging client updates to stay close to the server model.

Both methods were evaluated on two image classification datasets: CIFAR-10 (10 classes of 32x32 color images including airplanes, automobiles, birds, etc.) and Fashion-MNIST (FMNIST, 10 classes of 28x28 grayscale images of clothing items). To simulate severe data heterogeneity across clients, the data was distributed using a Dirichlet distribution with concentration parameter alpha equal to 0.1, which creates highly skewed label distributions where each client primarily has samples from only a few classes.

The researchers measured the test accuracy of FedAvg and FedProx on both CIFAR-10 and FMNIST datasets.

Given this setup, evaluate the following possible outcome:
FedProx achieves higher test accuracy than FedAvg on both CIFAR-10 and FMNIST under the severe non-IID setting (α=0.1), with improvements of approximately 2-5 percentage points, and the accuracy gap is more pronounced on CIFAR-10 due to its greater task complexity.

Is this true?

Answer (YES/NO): NO